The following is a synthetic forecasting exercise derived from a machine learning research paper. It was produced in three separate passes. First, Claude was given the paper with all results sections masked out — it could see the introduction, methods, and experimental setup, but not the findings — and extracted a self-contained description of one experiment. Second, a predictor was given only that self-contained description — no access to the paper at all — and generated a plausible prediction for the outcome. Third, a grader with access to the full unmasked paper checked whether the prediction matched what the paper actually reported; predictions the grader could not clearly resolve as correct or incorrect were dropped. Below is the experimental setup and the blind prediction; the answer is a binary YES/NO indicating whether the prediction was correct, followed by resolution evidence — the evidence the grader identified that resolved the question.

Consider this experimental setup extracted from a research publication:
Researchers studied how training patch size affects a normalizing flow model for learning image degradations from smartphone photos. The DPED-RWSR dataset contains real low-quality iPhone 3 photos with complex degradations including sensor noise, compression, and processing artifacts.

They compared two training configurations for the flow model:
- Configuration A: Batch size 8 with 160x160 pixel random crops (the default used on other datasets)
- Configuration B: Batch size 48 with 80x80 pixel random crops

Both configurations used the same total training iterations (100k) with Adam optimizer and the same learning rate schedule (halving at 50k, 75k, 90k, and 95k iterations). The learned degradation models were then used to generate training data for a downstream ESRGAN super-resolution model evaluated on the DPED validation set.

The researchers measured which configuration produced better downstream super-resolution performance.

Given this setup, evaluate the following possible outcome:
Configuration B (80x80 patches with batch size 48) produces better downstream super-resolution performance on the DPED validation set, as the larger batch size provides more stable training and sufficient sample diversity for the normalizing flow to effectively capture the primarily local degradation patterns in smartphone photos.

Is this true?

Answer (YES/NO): YES